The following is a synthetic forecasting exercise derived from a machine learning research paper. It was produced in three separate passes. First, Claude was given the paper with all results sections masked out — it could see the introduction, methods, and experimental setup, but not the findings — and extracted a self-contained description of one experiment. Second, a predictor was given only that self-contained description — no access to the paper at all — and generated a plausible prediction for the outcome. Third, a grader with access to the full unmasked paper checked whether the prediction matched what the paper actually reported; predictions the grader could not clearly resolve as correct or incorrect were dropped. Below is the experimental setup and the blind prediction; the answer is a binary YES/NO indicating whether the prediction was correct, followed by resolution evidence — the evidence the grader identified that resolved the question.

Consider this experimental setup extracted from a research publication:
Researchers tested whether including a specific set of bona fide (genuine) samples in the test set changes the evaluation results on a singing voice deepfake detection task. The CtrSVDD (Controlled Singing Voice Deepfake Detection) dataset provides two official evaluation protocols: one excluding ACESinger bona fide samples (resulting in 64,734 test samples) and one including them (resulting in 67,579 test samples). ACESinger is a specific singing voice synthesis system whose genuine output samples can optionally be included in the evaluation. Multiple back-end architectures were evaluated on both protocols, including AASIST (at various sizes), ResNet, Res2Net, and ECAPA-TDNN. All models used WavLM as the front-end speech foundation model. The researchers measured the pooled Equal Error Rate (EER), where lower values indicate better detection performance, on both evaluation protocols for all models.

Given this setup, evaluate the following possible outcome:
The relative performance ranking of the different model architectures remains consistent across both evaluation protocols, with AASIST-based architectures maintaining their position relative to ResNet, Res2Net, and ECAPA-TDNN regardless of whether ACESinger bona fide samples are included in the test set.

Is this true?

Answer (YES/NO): YES